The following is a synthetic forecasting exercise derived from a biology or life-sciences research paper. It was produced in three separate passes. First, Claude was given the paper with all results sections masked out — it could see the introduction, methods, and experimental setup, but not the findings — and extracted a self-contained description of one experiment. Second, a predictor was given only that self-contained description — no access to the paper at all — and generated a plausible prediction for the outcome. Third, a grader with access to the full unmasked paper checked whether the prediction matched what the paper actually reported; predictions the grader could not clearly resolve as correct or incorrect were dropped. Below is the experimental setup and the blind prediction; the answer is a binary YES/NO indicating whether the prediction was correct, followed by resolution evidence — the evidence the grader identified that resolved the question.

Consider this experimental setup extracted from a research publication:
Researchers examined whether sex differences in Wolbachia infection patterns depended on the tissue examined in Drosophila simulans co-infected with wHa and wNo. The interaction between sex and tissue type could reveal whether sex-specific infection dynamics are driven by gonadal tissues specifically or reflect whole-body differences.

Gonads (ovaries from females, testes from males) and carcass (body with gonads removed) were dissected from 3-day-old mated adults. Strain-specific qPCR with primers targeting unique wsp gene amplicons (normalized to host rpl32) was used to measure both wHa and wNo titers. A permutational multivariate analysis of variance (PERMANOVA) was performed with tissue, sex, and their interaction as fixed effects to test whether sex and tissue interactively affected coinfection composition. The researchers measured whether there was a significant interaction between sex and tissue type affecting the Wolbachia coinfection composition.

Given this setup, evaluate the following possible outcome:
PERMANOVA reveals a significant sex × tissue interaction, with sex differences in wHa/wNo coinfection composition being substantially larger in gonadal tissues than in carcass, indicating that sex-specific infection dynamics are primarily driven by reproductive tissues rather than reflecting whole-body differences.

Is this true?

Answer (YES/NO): YES